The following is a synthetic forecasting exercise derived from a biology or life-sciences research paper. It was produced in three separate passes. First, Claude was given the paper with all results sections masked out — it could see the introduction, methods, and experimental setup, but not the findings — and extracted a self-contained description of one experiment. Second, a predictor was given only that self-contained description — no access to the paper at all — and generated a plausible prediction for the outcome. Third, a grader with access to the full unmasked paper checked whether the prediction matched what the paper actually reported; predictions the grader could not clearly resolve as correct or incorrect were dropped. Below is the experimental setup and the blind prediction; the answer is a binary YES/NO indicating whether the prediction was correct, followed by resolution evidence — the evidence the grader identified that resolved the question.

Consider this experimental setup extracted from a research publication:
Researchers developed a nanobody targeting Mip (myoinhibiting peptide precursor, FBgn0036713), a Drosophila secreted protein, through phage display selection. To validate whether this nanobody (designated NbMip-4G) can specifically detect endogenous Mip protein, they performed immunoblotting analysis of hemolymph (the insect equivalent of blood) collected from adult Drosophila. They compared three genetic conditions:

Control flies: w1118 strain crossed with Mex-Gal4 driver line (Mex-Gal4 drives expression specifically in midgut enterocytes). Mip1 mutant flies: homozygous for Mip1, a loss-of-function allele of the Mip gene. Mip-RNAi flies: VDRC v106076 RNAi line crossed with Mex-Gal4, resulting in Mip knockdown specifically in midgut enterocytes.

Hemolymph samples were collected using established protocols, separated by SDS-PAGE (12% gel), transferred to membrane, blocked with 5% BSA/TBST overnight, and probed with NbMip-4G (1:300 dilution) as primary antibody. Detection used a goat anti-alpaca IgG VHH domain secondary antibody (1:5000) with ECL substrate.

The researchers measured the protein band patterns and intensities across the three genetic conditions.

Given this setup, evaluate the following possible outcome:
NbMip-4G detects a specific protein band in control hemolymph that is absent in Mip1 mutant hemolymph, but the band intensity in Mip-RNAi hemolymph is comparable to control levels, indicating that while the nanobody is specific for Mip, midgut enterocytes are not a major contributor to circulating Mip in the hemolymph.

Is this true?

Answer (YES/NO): NO